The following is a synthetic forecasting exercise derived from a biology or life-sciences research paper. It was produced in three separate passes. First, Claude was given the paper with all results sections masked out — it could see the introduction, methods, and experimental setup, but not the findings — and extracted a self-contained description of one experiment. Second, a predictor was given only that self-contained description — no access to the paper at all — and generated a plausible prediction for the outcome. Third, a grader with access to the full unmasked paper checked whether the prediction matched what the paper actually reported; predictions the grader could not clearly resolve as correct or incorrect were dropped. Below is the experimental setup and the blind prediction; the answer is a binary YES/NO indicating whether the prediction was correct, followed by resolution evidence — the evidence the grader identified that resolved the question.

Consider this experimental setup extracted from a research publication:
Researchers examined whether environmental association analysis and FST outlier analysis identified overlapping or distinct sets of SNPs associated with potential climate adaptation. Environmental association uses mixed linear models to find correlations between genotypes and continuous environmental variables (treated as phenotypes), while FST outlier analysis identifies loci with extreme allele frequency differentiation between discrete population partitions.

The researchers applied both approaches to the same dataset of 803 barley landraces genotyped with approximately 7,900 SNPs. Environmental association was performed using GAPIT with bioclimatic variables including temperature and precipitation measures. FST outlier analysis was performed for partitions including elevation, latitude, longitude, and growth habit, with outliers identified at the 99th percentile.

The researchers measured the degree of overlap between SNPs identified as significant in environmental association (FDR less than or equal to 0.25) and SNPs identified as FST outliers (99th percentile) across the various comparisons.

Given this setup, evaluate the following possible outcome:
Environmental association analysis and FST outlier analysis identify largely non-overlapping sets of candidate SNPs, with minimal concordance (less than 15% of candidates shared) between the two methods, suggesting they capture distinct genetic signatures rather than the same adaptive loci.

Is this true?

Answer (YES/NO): YES